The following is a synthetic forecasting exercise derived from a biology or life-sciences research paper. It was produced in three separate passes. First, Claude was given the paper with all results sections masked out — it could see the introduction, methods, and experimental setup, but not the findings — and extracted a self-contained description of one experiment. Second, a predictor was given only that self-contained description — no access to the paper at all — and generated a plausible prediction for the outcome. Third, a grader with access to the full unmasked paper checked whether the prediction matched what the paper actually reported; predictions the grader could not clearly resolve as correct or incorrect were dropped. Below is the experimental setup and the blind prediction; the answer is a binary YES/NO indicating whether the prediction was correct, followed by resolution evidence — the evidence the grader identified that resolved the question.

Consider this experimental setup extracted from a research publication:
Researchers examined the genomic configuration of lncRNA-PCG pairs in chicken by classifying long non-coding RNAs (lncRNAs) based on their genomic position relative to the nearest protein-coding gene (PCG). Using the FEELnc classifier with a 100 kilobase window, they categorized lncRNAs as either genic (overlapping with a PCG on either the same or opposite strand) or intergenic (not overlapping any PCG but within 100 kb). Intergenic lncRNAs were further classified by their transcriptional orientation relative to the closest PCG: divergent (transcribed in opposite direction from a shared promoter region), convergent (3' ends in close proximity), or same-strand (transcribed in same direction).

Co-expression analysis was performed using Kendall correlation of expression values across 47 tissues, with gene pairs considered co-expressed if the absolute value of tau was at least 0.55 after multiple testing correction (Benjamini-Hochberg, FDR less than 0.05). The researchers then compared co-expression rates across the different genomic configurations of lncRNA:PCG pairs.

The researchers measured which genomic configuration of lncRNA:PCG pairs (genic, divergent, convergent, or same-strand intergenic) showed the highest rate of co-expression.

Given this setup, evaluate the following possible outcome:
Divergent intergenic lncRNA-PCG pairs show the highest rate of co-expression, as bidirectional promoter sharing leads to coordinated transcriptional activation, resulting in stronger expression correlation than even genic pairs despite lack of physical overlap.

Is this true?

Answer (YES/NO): NO